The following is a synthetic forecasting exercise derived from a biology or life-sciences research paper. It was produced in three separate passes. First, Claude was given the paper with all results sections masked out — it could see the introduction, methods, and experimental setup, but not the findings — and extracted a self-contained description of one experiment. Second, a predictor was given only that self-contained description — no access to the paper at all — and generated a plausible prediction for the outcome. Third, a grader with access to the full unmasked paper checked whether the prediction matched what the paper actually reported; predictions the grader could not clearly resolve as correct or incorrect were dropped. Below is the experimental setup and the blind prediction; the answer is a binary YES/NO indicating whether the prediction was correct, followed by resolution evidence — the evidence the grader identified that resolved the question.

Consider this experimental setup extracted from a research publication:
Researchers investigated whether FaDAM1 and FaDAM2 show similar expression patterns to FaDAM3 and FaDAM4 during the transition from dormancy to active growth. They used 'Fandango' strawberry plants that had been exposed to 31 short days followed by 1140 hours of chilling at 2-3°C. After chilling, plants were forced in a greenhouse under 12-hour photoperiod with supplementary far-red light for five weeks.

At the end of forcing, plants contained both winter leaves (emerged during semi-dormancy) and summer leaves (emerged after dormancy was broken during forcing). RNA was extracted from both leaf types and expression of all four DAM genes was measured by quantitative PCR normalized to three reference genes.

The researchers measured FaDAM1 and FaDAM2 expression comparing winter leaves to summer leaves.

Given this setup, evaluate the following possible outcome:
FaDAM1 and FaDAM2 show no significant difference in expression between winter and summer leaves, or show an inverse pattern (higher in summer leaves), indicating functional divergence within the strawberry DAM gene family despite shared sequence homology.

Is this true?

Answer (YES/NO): YES